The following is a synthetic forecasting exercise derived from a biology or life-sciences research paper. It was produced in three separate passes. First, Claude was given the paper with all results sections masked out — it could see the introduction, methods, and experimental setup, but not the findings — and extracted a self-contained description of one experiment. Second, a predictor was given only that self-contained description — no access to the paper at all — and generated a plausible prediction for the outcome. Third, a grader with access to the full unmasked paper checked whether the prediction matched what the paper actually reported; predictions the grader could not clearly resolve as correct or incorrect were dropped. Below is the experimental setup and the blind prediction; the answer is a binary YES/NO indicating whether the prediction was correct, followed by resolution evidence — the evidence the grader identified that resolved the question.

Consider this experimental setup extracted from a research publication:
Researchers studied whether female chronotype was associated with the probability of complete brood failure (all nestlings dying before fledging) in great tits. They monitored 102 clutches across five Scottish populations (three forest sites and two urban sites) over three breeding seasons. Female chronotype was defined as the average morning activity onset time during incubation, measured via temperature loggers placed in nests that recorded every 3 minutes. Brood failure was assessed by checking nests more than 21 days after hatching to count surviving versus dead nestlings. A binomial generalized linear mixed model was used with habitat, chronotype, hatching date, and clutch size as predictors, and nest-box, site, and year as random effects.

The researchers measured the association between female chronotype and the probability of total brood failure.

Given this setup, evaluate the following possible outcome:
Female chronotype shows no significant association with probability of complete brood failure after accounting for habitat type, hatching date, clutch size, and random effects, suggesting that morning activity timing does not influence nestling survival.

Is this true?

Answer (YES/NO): NO